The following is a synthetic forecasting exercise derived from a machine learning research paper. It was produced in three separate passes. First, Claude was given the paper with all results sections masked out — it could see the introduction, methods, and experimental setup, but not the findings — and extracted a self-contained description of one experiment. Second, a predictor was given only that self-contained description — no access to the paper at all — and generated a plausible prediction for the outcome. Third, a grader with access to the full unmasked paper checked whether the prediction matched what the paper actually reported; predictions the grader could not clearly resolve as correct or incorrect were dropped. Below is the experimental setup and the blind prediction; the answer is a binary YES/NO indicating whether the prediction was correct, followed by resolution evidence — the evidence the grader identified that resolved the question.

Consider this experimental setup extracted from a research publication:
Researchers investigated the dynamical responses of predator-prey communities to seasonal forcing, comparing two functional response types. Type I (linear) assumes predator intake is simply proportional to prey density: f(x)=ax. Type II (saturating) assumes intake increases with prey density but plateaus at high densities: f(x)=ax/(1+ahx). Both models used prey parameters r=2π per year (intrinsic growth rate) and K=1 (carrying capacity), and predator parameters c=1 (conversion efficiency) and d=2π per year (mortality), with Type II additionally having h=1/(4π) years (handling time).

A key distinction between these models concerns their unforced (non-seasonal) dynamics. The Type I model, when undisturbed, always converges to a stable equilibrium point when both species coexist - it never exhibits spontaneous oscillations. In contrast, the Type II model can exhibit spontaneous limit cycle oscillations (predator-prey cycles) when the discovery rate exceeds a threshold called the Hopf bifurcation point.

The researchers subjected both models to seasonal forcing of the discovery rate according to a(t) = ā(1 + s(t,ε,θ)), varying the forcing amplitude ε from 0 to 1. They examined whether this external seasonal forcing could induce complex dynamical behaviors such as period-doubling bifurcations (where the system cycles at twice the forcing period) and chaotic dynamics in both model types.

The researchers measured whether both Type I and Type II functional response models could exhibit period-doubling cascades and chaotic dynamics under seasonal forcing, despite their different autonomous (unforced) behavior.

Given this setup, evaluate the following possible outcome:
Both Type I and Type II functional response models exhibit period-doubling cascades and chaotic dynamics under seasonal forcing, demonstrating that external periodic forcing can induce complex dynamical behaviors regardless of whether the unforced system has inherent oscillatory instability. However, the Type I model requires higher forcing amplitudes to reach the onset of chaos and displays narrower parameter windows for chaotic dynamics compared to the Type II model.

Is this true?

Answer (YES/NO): NO